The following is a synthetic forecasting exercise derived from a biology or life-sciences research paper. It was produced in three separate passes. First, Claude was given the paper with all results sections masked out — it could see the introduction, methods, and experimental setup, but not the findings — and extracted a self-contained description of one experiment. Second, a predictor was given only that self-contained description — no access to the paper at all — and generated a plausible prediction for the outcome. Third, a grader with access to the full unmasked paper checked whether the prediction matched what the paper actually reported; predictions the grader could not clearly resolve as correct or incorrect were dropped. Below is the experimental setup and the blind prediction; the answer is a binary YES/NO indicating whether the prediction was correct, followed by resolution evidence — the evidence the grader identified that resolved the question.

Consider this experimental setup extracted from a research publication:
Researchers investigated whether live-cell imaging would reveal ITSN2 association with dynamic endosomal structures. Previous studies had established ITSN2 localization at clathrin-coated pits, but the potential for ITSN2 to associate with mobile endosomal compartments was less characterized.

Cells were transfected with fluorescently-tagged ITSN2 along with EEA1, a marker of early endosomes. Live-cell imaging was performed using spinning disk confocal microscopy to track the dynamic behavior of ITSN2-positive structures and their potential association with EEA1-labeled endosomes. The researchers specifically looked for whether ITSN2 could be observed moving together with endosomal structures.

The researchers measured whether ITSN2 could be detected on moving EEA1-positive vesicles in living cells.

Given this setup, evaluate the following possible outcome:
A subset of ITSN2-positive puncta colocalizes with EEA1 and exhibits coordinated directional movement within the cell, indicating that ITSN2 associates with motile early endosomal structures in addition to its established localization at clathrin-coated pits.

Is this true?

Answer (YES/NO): YES